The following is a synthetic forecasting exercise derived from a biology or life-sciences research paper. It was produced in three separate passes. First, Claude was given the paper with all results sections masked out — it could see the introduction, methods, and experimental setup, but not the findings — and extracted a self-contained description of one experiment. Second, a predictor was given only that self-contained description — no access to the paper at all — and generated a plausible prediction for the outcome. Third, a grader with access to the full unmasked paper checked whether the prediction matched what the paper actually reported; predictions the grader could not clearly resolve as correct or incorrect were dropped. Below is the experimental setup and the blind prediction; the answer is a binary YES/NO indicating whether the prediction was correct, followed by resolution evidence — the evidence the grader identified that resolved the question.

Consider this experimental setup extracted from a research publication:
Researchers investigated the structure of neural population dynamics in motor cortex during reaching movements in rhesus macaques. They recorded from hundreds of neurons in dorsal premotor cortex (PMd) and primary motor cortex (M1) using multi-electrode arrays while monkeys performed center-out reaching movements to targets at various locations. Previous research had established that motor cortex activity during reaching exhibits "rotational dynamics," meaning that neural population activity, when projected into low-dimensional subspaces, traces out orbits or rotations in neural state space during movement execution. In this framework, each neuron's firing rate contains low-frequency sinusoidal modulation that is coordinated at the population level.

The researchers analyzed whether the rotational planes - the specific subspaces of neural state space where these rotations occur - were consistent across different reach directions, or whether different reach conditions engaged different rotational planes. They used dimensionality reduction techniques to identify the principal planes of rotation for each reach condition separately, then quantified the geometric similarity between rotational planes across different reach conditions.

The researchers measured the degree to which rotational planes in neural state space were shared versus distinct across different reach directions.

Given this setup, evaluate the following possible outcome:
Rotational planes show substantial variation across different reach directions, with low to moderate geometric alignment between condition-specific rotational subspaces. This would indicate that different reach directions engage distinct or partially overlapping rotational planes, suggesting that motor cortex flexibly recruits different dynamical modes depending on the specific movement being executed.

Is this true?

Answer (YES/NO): YES